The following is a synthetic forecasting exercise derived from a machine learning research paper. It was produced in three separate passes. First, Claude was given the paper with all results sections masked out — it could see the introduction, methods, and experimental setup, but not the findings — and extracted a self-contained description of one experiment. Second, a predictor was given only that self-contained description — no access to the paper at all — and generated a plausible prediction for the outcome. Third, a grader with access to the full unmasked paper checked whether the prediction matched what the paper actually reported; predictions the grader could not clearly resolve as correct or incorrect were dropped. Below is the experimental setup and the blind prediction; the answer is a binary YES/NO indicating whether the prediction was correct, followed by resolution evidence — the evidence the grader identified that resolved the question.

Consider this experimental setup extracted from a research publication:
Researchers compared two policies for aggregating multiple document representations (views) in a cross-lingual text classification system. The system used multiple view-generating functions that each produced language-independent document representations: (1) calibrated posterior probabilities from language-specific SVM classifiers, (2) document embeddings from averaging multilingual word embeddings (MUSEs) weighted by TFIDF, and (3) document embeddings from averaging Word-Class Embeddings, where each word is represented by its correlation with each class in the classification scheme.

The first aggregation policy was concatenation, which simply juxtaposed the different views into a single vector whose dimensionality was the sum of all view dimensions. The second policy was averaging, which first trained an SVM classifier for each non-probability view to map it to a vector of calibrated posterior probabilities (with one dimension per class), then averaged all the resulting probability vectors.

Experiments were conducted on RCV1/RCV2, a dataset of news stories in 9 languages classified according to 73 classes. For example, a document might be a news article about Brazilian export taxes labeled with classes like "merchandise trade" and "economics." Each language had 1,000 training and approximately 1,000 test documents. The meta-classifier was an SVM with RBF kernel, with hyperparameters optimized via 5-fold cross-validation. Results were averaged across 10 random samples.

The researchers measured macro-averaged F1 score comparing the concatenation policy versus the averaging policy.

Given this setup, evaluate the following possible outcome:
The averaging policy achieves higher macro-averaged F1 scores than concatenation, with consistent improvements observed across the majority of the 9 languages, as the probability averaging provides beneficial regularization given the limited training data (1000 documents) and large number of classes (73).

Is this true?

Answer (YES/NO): NO